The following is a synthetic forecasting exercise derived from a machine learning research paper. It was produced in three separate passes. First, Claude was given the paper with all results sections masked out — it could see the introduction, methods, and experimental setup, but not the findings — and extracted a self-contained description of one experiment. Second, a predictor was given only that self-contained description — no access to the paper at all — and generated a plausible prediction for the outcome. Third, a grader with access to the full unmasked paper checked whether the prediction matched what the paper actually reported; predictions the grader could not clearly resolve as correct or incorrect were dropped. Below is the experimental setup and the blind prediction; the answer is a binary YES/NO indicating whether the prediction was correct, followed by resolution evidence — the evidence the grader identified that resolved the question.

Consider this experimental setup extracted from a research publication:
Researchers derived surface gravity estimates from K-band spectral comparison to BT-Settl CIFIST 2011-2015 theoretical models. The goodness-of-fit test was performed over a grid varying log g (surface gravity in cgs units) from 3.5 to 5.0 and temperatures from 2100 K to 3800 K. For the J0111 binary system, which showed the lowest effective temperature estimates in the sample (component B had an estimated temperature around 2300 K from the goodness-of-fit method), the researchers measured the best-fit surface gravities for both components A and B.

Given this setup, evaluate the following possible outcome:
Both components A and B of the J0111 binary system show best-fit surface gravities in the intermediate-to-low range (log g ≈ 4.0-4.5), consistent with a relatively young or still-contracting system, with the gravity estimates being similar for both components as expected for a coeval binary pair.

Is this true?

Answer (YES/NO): NO